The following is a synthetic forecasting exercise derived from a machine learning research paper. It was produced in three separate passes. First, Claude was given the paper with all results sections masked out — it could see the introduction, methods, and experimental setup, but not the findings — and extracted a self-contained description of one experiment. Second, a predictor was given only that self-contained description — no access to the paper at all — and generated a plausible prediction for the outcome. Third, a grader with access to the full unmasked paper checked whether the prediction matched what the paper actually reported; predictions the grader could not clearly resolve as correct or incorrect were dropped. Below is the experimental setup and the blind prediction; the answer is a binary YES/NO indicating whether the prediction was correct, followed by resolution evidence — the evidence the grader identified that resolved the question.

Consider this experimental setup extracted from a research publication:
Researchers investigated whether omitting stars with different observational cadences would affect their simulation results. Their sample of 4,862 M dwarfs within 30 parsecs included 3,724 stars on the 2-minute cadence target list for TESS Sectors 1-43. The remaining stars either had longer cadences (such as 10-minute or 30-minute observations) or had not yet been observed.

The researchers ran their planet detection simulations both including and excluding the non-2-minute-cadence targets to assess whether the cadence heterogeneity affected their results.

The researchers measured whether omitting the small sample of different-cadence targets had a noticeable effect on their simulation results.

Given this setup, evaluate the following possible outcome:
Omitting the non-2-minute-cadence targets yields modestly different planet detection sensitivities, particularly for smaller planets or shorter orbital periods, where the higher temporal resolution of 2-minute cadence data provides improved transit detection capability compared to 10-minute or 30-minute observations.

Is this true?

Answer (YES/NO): NO